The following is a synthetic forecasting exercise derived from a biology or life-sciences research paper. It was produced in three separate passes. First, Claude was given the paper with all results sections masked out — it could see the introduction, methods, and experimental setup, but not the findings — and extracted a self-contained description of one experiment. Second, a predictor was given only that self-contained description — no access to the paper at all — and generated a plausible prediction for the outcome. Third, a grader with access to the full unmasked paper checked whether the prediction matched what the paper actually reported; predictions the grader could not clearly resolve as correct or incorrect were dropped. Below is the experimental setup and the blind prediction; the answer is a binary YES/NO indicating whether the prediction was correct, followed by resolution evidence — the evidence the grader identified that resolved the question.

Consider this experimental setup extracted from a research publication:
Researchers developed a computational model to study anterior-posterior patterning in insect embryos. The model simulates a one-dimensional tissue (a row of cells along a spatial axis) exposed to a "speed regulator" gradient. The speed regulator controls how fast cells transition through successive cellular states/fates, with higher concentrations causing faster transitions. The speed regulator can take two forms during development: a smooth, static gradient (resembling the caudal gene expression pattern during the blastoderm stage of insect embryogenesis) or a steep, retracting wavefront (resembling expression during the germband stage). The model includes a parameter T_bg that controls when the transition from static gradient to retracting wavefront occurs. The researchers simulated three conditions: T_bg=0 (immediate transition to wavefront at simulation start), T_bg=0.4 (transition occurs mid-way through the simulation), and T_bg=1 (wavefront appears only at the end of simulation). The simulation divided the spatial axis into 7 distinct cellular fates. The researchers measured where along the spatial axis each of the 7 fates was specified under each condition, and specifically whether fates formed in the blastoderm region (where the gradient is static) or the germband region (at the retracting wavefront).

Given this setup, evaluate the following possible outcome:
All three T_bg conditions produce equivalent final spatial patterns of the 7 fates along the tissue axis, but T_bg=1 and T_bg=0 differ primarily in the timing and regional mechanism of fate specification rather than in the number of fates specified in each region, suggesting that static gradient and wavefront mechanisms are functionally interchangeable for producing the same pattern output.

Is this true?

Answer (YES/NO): NO